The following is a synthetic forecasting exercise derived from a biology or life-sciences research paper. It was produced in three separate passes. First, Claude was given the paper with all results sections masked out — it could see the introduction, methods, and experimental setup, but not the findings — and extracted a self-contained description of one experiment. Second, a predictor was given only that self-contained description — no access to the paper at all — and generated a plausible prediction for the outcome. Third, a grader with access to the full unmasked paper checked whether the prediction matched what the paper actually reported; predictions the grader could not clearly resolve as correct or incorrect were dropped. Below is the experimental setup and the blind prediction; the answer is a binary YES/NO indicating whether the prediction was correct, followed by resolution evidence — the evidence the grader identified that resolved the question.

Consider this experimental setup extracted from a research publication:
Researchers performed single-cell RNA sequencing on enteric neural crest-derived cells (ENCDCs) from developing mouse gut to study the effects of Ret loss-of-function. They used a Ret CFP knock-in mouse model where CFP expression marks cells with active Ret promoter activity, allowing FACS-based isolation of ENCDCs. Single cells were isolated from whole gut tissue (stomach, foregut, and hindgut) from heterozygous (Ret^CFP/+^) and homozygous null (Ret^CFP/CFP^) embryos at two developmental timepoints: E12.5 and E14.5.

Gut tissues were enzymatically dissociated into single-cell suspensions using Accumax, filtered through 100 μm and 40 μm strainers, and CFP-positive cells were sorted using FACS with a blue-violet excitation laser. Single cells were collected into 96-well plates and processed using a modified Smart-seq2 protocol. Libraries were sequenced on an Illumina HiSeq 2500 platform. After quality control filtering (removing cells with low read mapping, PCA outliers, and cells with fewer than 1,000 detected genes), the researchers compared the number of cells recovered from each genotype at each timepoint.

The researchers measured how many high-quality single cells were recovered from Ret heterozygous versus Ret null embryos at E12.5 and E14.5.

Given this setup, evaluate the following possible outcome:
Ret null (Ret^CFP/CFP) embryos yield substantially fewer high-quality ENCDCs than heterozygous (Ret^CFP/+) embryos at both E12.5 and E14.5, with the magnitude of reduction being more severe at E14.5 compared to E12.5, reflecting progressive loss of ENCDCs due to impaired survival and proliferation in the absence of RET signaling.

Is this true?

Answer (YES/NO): NO